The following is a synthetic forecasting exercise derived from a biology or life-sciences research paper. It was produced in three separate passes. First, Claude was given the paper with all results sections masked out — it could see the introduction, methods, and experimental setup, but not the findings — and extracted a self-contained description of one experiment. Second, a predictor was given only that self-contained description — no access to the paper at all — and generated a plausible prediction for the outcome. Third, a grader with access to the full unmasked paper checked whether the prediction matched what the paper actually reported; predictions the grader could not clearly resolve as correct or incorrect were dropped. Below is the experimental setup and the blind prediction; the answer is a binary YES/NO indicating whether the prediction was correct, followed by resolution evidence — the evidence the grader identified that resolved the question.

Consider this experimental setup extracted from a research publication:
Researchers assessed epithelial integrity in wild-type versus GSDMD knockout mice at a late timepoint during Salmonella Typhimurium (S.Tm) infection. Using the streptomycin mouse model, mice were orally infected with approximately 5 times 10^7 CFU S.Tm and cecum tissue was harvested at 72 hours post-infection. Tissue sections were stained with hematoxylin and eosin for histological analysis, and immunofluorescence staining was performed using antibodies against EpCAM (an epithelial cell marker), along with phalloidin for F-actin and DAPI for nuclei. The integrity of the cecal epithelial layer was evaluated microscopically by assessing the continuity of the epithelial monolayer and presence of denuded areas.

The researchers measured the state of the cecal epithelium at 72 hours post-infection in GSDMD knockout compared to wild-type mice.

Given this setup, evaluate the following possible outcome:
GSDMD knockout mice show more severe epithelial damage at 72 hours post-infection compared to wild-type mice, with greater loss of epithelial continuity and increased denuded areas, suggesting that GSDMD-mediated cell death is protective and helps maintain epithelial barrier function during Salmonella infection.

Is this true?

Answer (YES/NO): YES